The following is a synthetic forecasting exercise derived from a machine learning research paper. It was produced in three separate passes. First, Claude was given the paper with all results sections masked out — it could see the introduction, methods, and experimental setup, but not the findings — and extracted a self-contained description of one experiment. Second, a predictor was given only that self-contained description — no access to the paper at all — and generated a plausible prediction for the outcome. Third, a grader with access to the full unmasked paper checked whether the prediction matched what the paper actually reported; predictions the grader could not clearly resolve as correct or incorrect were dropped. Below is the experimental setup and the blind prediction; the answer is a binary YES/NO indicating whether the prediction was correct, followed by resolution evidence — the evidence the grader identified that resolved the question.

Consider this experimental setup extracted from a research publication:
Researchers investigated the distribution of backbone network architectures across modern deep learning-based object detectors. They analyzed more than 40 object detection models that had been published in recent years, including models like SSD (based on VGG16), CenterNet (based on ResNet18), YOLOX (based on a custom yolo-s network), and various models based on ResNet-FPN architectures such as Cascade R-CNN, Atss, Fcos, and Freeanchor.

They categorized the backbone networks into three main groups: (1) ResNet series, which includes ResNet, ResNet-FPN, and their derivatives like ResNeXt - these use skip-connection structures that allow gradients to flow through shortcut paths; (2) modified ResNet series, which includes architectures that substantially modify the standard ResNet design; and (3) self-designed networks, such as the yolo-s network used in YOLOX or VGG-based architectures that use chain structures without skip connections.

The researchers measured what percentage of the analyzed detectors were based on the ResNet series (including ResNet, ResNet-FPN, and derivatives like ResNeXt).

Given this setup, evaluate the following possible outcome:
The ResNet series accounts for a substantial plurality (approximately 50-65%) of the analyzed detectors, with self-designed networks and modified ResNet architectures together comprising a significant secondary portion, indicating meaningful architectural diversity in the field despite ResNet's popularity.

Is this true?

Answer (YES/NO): NO